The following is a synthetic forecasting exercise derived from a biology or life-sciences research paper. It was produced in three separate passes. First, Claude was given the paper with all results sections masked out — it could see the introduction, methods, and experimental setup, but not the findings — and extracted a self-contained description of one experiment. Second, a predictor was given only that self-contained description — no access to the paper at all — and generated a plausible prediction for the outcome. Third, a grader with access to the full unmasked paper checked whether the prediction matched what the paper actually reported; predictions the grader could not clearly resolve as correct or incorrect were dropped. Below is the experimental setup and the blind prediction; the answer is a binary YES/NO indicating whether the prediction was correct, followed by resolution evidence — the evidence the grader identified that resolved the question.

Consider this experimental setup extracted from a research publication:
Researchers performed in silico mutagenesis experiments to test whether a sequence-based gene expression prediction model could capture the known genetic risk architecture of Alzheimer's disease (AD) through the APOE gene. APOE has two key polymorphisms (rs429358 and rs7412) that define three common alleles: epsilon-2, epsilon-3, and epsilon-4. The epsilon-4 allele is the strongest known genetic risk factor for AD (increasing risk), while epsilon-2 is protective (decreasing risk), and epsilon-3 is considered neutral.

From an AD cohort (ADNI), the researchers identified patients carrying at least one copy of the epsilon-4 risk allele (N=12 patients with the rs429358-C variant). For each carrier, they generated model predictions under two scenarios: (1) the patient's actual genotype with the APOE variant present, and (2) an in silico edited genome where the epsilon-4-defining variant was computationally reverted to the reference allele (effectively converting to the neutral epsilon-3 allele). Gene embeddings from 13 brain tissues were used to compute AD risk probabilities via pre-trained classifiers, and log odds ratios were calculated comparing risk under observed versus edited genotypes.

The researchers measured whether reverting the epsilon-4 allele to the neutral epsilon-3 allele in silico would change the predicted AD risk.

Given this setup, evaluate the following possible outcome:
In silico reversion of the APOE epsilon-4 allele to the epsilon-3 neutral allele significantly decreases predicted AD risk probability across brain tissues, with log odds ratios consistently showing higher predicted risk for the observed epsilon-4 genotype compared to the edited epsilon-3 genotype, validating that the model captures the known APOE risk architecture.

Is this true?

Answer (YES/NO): YES